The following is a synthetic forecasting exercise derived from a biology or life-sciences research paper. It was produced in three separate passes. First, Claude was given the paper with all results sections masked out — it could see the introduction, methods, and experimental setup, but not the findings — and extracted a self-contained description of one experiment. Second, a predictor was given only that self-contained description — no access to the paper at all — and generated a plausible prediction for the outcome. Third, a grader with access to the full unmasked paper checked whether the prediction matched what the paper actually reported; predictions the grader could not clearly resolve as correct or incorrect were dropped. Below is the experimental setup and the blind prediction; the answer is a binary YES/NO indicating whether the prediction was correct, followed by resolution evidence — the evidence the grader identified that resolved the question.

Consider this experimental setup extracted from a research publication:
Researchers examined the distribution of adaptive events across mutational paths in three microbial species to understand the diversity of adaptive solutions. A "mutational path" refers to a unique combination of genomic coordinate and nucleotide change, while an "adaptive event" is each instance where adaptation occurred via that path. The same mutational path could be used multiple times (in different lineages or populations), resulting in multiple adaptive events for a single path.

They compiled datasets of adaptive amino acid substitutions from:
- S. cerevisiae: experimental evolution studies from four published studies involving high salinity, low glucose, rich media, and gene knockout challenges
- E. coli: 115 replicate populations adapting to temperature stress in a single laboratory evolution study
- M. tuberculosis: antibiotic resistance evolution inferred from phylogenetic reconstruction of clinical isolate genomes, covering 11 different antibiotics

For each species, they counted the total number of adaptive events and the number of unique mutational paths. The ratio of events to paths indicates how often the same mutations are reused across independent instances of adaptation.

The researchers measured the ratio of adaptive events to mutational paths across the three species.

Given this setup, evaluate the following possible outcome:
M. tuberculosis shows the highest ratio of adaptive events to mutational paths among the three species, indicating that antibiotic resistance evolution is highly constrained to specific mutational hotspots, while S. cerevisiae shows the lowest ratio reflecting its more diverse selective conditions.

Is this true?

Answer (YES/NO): NO